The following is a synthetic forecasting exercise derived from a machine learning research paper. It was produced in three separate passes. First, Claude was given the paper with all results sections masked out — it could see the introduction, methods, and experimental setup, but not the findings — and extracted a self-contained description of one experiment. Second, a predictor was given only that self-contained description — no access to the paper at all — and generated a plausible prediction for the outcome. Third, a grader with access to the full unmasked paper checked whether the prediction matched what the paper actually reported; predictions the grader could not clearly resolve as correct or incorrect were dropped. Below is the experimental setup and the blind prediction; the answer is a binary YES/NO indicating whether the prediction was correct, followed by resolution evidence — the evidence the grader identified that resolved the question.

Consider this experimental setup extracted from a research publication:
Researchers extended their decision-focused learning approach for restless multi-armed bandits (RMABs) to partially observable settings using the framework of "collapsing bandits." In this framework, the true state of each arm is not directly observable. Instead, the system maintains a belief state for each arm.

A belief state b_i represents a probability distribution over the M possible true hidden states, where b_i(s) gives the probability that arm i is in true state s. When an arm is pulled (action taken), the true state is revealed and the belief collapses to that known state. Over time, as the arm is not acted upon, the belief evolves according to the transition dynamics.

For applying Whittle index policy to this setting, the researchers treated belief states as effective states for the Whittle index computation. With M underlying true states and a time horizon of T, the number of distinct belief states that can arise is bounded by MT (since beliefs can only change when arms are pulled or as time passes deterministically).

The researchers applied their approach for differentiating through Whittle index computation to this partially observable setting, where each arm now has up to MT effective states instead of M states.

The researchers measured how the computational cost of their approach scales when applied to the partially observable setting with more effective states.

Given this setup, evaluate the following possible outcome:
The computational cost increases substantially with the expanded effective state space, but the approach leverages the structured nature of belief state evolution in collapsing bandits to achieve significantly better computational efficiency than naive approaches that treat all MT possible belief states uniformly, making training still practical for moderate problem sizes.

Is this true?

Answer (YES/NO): NO